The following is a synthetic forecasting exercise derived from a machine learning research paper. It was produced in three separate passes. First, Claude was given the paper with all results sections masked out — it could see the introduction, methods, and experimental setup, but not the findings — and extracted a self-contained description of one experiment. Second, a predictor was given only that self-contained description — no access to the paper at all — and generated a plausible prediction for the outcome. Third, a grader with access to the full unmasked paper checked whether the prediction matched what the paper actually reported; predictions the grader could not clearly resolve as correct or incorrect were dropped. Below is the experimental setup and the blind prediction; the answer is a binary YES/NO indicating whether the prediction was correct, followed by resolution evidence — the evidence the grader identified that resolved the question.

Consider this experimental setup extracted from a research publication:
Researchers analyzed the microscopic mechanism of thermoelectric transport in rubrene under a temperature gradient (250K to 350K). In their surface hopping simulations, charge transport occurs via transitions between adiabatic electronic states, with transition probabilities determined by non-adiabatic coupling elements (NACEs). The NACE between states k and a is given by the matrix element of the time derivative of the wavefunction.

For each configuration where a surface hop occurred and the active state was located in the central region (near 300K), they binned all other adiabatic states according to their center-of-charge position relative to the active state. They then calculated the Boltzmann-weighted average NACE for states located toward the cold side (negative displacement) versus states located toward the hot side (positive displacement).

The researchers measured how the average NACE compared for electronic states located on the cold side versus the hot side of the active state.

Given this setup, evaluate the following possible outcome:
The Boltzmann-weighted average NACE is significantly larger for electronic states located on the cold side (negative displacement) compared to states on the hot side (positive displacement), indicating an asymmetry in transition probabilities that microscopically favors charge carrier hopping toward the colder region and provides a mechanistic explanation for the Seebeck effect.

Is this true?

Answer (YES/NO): YES